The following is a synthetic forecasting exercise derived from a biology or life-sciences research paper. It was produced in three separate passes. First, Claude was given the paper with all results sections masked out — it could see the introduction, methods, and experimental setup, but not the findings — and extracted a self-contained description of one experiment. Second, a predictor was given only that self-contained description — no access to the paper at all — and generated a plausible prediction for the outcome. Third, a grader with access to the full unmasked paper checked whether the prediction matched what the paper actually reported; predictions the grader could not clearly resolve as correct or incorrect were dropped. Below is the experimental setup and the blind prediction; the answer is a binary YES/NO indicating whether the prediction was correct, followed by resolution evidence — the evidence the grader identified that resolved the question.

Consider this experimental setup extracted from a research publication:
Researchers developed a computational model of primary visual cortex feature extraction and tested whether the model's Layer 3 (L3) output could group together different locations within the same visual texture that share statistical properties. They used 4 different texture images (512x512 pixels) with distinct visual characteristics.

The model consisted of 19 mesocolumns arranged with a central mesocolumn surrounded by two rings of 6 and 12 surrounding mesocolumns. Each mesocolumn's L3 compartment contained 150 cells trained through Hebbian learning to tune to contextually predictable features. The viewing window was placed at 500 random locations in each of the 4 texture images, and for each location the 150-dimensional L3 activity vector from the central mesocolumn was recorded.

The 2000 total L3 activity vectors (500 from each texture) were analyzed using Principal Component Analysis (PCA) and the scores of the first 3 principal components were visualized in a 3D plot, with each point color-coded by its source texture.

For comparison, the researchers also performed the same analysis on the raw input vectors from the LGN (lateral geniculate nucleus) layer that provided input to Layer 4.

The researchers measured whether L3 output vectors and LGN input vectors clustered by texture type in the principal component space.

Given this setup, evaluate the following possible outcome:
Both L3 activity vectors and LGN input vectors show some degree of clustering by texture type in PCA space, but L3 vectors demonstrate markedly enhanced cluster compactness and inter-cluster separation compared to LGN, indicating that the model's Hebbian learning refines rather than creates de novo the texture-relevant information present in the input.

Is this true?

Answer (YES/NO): NO